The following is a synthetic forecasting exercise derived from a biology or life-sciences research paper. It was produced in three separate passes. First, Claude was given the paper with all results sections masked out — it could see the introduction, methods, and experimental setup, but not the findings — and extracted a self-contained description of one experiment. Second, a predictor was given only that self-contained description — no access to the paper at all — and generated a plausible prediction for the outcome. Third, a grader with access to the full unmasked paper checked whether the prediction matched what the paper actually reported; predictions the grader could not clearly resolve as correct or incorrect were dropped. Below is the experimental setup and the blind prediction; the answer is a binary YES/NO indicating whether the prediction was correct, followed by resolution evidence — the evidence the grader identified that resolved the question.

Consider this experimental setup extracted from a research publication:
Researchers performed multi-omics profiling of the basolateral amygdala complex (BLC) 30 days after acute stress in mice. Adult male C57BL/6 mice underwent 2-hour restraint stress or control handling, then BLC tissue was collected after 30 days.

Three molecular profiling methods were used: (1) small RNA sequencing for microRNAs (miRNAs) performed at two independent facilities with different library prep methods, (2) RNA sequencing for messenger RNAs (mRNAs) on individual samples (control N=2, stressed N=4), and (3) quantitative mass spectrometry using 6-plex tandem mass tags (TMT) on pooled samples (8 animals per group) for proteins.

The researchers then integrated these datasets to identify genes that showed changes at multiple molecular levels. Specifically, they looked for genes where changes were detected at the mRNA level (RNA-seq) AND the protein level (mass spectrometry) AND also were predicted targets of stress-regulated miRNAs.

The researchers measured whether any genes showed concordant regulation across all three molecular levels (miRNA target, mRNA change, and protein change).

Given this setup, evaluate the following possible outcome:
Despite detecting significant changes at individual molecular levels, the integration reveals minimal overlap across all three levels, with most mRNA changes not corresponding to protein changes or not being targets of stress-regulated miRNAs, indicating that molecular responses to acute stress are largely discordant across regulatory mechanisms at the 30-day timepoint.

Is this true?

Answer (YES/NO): YES